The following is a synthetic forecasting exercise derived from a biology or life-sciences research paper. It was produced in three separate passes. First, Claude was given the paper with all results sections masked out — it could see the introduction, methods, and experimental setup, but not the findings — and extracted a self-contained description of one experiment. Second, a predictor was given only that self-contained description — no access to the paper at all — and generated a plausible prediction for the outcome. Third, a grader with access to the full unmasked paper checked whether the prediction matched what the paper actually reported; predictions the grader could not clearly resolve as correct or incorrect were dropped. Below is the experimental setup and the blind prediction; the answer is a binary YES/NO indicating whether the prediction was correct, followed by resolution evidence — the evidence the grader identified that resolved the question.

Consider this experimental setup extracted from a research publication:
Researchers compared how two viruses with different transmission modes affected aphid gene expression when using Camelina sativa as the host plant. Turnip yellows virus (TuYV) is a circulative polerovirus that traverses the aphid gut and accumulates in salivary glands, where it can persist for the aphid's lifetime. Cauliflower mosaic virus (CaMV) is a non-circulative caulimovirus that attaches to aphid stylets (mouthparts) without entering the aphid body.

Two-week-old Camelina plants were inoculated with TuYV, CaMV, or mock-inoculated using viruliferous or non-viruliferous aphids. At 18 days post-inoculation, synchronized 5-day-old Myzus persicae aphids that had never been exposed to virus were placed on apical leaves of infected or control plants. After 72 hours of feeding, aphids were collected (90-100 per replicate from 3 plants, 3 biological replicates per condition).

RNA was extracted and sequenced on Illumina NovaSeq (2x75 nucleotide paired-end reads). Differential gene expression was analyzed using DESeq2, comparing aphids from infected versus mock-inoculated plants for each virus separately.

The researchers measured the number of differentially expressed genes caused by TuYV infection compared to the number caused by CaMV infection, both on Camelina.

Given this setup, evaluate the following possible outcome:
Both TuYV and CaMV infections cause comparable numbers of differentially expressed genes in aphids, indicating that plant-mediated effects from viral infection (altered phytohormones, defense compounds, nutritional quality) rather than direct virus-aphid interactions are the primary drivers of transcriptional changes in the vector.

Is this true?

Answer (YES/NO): YES